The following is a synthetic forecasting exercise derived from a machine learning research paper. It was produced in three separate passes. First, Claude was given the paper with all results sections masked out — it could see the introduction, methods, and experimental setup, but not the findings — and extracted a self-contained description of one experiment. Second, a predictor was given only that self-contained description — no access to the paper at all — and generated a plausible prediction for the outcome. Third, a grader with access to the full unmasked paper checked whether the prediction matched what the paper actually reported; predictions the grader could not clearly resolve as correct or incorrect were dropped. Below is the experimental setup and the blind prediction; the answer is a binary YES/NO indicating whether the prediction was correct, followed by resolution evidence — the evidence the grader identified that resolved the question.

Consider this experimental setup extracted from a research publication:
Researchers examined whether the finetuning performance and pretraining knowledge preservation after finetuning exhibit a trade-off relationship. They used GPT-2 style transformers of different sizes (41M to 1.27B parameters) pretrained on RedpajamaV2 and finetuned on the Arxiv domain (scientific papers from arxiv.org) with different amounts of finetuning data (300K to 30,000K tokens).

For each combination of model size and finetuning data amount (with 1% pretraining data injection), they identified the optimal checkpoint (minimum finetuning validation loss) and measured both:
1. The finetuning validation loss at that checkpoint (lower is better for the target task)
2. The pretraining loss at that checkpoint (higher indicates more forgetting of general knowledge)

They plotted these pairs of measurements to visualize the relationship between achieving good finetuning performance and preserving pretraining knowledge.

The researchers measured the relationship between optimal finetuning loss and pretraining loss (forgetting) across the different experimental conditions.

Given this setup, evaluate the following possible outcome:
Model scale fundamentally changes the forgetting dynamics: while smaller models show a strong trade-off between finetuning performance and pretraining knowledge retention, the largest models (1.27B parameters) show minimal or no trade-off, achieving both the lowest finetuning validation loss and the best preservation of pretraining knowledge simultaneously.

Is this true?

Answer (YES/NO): NO